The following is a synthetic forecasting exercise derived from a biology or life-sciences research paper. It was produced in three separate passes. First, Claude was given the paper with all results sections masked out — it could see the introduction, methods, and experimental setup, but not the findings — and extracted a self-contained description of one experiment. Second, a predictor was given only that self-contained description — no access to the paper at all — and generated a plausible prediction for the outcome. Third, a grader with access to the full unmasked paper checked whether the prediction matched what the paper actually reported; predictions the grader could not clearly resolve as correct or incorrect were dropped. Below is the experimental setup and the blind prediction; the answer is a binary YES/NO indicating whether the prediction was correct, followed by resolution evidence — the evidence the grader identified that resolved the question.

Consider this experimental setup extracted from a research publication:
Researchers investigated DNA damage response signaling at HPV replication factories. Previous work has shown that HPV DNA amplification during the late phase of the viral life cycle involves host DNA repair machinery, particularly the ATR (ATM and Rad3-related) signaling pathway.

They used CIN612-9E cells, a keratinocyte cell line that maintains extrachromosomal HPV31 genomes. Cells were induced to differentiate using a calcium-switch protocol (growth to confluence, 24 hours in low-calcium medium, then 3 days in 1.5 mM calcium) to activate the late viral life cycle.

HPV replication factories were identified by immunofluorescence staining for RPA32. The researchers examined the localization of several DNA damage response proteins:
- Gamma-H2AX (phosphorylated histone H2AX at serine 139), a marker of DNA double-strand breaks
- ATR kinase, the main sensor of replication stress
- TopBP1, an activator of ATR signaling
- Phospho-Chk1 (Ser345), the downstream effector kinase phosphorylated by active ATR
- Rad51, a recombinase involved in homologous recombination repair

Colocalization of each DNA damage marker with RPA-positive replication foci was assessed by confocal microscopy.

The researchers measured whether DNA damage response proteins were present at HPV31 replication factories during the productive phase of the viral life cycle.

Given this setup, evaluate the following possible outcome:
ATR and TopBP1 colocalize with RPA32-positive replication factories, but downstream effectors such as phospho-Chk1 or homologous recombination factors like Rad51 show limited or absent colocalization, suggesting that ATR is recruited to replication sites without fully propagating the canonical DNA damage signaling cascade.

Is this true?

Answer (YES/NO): NO